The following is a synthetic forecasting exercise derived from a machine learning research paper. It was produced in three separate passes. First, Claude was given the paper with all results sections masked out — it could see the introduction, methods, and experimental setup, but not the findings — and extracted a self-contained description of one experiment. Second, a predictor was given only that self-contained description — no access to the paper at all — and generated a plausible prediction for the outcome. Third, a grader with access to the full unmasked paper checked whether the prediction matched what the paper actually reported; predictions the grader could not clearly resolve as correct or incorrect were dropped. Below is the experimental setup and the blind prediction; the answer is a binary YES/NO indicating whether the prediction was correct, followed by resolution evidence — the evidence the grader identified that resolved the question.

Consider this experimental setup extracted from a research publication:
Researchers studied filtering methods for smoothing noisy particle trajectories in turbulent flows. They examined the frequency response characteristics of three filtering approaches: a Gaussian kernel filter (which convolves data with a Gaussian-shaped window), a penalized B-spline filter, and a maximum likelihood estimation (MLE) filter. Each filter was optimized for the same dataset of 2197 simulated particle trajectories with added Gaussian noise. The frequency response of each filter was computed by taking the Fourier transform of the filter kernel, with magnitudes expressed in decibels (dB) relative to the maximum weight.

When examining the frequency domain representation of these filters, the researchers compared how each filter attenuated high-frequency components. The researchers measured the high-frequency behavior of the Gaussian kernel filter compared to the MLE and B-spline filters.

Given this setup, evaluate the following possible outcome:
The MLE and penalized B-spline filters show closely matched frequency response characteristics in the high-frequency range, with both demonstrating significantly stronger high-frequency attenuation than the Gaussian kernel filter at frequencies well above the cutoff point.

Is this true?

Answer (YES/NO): YES